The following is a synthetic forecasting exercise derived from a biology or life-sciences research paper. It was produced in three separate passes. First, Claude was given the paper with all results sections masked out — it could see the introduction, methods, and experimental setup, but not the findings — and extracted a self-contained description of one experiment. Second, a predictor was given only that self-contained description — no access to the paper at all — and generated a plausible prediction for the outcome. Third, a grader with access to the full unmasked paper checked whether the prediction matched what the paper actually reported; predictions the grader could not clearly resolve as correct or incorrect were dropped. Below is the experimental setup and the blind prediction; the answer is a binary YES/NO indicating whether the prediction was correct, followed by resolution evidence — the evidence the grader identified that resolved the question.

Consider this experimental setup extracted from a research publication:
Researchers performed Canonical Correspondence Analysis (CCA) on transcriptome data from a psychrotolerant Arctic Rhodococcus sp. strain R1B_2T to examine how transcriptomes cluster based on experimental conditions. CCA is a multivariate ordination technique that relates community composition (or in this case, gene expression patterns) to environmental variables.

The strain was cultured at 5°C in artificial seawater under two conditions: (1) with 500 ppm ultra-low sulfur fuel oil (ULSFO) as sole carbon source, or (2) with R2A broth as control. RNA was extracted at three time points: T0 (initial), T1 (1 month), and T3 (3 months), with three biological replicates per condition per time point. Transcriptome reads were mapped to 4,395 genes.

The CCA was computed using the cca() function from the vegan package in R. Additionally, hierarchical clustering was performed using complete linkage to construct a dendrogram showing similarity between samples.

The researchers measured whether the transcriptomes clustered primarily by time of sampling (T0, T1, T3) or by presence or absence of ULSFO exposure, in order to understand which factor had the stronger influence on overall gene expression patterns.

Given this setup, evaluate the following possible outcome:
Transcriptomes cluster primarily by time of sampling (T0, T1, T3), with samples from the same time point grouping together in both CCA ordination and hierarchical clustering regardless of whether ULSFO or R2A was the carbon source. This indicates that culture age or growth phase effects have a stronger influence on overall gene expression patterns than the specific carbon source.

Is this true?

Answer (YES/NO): NO